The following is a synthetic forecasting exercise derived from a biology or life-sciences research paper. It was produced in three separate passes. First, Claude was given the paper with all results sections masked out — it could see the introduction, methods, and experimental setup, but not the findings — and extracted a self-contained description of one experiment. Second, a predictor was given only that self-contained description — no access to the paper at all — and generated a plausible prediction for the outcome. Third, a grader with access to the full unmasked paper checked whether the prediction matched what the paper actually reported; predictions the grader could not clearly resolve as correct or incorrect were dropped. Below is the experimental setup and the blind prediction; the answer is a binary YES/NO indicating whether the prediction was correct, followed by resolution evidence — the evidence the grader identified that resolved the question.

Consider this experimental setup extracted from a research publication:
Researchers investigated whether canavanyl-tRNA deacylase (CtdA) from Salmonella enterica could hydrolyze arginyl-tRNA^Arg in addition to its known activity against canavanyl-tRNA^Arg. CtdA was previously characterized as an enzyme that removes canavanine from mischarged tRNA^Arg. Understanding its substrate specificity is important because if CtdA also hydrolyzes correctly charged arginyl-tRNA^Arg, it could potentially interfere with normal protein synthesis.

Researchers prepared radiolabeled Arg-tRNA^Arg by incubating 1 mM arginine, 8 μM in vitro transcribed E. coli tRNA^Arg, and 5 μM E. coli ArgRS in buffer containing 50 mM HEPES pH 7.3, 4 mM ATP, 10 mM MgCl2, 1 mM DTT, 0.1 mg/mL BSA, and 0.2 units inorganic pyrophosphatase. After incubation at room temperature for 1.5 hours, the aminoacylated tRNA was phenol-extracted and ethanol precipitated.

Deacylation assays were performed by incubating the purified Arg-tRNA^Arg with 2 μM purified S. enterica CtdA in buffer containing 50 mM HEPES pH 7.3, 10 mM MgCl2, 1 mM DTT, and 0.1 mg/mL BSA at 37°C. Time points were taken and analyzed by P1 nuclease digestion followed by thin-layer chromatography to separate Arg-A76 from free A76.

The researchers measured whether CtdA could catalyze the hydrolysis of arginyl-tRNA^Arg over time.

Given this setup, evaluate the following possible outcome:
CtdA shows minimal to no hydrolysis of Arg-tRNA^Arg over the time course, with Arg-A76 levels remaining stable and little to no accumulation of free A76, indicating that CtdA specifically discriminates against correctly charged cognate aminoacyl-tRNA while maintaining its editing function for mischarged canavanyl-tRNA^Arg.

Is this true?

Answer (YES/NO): NO